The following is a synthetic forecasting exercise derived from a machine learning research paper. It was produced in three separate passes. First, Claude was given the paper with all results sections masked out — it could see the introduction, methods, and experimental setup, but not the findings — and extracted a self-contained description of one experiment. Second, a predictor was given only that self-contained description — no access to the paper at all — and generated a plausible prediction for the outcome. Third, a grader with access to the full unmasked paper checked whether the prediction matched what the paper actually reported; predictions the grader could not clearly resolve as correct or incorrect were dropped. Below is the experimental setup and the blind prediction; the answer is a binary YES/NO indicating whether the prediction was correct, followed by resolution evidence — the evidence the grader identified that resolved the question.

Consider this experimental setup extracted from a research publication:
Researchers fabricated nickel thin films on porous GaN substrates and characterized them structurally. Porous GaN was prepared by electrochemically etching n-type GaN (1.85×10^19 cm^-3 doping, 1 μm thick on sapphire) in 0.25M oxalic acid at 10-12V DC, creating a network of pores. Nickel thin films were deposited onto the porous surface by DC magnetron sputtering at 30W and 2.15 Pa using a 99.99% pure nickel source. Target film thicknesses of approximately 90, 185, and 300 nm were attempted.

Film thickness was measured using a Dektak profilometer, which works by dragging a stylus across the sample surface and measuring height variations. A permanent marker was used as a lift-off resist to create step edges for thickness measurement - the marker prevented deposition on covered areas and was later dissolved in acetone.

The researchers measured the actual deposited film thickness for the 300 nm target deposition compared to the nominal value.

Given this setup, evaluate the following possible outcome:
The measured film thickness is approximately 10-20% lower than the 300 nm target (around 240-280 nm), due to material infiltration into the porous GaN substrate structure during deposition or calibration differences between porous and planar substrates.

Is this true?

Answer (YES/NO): NO